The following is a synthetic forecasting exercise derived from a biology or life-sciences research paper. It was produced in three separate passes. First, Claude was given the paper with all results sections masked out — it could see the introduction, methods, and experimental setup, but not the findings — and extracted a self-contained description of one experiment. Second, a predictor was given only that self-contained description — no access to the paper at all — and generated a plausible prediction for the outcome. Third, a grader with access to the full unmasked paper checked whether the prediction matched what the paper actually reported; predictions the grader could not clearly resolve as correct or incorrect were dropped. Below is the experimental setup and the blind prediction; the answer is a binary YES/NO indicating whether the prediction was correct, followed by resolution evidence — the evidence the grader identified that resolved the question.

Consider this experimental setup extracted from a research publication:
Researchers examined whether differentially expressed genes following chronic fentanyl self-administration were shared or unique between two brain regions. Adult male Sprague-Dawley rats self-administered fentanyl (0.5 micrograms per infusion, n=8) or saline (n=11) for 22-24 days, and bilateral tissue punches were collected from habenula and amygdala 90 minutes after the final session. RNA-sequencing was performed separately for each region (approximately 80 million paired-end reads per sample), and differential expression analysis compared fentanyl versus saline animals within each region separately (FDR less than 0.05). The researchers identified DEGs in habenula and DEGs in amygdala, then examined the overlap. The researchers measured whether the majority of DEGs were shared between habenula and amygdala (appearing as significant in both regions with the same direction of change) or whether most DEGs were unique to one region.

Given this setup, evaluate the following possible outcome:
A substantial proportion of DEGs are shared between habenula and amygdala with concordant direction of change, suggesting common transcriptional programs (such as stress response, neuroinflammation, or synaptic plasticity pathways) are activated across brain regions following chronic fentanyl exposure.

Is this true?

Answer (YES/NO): NO